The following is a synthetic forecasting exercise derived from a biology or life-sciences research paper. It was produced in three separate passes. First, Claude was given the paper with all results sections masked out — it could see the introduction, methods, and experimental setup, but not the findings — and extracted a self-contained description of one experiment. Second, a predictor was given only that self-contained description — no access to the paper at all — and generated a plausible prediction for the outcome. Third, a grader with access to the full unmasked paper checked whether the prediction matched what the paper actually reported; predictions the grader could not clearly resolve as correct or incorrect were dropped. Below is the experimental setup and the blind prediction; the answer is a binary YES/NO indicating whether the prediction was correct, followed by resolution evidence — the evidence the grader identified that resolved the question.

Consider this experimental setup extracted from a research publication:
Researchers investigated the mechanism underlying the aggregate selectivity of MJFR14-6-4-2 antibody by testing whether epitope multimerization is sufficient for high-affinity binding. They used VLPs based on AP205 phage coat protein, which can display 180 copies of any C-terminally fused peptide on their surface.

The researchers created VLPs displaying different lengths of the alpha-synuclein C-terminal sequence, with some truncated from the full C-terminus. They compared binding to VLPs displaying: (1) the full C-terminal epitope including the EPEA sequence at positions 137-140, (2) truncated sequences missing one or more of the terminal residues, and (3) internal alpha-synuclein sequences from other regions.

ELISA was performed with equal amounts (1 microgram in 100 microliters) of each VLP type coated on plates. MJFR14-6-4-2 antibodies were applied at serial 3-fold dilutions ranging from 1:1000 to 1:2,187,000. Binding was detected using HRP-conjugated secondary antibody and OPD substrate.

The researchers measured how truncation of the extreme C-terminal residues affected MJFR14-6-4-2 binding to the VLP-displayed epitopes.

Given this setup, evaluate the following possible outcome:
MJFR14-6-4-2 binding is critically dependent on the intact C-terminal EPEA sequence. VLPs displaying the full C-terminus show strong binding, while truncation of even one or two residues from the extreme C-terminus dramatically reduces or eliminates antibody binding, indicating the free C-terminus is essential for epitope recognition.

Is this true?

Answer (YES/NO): YES